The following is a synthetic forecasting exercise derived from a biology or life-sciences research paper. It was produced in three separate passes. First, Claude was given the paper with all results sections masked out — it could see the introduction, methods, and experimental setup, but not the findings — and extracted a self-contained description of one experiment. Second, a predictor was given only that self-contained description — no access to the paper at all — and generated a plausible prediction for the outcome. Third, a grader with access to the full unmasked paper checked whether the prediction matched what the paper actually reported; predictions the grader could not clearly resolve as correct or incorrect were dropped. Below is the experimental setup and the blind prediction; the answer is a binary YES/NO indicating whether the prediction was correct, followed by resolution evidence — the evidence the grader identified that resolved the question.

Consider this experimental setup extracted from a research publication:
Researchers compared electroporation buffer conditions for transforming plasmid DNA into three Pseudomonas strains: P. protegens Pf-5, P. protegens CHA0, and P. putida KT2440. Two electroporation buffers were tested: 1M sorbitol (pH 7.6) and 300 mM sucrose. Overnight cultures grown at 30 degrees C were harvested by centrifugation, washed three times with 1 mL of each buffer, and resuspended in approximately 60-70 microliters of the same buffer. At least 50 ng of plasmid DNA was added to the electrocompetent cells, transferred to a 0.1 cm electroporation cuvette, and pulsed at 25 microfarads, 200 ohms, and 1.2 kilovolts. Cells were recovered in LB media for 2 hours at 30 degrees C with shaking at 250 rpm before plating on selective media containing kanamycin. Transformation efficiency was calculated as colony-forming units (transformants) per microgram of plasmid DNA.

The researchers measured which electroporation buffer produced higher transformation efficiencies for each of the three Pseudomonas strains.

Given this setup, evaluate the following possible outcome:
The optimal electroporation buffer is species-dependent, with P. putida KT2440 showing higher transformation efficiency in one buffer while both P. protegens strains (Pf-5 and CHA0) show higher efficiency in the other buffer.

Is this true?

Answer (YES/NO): YES